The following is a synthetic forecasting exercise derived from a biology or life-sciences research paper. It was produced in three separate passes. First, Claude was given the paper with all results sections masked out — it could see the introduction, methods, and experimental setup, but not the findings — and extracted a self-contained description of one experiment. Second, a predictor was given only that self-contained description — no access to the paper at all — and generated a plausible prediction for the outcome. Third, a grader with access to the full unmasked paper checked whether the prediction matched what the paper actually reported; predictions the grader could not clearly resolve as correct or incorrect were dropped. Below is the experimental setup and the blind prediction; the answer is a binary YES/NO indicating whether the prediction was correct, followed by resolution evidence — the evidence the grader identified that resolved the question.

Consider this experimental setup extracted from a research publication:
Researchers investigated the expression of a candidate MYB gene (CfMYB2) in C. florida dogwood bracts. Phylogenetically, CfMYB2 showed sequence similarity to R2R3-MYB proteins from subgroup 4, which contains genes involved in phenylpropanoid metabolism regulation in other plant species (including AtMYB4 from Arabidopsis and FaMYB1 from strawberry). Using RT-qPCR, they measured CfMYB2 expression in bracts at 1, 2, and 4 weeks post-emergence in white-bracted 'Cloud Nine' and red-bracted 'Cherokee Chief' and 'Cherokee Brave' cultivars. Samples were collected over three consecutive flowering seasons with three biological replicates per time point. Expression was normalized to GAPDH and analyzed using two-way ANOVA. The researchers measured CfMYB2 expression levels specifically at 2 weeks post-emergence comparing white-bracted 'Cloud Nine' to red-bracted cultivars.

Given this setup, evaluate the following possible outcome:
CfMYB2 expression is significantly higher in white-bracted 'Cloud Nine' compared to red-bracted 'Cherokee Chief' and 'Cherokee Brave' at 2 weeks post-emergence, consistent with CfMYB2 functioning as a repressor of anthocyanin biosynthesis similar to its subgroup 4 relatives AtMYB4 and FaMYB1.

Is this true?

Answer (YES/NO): YES